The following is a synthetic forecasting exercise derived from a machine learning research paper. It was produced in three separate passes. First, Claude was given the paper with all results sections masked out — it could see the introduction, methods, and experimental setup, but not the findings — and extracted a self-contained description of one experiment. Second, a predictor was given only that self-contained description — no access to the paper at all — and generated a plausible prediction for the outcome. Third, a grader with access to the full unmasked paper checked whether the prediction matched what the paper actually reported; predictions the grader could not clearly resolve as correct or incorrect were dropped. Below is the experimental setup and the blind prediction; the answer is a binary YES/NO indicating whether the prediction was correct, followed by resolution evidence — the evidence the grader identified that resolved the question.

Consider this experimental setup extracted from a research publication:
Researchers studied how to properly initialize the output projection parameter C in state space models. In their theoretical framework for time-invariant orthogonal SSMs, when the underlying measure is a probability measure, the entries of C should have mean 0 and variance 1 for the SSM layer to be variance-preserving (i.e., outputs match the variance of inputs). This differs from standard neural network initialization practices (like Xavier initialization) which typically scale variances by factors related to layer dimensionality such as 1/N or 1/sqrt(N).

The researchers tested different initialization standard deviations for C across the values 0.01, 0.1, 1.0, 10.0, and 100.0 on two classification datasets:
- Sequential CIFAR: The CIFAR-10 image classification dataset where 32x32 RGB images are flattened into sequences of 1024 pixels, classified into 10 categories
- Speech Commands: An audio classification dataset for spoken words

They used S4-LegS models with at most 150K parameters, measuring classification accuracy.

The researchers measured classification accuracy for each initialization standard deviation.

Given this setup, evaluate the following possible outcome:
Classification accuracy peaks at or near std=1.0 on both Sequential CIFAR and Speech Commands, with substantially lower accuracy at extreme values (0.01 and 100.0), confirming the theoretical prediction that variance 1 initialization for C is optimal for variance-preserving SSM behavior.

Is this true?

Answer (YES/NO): NO